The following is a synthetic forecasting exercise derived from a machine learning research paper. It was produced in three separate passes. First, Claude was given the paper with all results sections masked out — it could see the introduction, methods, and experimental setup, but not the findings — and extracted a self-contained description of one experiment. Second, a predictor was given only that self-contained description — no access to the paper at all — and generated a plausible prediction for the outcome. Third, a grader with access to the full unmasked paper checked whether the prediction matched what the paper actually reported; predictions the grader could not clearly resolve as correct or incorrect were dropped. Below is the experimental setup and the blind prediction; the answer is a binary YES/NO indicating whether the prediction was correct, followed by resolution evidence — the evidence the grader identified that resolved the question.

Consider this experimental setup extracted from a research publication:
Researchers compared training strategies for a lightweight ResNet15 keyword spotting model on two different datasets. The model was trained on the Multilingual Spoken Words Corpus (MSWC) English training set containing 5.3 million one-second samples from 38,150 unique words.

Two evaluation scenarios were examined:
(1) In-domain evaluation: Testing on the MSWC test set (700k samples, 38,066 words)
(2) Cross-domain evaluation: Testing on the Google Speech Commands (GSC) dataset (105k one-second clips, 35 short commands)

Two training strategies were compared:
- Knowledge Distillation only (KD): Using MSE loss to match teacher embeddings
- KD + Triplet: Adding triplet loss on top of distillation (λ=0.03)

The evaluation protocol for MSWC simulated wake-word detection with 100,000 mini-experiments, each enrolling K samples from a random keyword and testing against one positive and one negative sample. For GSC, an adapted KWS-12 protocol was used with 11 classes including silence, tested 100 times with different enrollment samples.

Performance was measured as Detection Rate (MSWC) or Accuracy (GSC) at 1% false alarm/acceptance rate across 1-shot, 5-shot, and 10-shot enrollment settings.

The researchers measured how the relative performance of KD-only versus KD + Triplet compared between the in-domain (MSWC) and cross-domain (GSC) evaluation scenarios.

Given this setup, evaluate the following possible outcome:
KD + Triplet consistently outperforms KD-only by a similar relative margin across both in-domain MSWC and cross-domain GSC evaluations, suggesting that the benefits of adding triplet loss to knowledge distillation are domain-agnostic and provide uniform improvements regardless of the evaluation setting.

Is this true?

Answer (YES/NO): NO